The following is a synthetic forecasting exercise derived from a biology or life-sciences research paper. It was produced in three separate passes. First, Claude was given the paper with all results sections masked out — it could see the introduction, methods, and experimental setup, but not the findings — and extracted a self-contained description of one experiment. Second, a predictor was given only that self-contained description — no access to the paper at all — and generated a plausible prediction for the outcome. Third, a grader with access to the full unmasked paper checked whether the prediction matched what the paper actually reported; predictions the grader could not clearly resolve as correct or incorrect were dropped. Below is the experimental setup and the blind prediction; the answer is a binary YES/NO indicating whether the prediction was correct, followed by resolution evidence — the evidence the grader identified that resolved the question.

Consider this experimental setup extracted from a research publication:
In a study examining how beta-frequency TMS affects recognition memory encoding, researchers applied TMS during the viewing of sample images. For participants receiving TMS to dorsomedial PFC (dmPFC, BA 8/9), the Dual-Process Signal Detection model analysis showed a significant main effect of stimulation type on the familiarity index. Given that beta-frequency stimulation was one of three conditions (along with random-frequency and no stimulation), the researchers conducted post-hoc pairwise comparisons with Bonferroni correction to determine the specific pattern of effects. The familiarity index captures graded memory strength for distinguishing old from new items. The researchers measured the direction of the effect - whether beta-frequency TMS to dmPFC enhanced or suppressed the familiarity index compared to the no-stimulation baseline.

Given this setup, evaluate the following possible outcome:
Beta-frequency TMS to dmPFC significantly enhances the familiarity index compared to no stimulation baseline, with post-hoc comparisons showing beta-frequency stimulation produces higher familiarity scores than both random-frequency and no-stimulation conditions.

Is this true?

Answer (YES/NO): NO